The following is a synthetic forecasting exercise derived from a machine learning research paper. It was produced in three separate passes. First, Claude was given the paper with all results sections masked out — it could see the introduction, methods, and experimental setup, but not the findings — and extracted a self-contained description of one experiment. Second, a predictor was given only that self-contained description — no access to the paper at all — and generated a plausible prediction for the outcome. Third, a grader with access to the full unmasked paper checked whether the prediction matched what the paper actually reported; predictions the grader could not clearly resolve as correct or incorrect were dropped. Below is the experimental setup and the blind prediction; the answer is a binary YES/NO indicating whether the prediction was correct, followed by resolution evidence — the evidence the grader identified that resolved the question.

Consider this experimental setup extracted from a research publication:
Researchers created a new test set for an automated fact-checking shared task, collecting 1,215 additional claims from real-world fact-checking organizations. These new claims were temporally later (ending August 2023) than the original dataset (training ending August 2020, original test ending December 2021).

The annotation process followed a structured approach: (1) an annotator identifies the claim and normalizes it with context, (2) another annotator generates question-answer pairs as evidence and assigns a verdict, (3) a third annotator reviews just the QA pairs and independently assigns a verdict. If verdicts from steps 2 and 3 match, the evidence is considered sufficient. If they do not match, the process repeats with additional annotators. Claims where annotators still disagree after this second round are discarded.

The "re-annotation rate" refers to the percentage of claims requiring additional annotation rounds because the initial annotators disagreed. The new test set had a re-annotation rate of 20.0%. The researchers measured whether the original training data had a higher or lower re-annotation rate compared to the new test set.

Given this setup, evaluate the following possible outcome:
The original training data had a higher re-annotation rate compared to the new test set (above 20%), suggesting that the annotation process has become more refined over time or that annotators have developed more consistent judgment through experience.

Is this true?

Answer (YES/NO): YES